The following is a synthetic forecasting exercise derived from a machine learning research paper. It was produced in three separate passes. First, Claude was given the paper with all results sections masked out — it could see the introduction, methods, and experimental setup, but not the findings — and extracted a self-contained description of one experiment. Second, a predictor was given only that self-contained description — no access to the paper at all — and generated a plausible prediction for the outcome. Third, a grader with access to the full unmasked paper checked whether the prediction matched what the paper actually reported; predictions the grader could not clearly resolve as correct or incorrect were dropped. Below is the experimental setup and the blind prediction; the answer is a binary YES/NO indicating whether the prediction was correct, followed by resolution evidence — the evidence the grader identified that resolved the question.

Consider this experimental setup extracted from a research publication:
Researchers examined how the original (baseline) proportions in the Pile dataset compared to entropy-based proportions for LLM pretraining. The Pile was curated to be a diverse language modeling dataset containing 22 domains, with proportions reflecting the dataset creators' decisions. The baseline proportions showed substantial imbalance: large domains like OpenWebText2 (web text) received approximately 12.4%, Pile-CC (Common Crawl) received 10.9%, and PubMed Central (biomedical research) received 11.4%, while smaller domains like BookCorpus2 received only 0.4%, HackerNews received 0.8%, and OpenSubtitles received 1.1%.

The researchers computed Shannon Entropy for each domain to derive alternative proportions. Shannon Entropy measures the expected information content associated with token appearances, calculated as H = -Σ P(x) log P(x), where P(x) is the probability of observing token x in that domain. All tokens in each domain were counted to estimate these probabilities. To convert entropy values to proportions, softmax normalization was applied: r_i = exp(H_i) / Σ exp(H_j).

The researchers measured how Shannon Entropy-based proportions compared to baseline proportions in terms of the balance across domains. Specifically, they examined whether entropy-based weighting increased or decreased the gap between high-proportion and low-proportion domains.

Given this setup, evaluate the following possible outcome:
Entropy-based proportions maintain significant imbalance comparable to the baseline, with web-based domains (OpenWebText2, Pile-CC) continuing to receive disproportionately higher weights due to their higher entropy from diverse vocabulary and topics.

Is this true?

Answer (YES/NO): NO